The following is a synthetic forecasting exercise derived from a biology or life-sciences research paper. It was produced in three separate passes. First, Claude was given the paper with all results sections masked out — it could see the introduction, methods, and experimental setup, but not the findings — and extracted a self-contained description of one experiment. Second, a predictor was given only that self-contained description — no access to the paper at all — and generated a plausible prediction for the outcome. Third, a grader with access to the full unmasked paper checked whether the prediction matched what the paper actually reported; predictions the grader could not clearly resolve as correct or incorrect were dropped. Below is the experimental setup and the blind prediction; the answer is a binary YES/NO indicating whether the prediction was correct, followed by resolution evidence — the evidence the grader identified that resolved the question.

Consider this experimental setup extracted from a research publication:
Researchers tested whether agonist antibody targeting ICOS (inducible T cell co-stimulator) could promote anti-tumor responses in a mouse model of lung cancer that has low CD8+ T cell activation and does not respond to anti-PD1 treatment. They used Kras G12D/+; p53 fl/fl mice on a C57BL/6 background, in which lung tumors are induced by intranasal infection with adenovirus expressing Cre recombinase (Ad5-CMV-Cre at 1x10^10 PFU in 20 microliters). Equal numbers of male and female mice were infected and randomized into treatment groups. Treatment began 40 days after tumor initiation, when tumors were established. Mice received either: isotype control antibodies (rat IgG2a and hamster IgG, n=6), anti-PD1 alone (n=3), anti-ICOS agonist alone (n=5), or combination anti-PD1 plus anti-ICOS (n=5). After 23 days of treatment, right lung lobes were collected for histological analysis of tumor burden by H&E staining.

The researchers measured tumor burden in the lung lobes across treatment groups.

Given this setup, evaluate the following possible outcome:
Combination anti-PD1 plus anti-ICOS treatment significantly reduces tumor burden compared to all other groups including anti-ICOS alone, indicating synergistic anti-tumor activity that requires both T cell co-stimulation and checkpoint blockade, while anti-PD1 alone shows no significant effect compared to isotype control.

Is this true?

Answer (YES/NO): NO